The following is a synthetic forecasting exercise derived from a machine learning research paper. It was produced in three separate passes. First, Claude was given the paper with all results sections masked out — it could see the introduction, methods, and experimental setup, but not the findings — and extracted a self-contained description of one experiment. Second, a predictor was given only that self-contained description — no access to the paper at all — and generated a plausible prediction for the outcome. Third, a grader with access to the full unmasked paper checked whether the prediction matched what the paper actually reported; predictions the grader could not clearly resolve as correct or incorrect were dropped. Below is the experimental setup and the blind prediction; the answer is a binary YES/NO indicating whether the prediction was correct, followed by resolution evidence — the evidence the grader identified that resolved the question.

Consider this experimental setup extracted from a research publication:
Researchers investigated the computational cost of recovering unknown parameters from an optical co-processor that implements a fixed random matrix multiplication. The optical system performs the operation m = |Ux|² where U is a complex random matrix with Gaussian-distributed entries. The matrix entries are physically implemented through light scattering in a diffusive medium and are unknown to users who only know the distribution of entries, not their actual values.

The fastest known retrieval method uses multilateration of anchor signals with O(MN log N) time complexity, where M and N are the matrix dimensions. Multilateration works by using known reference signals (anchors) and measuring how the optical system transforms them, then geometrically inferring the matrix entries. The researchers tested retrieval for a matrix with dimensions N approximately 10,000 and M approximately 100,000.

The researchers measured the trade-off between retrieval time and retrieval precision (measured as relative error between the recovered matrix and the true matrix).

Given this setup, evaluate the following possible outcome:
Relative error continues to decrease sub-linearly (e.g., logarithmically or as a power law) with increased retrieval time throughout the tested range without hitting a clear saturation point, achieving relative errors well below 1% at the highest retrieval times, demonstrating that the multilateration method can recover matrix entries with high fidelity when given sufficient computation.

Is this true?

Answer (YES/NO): NO